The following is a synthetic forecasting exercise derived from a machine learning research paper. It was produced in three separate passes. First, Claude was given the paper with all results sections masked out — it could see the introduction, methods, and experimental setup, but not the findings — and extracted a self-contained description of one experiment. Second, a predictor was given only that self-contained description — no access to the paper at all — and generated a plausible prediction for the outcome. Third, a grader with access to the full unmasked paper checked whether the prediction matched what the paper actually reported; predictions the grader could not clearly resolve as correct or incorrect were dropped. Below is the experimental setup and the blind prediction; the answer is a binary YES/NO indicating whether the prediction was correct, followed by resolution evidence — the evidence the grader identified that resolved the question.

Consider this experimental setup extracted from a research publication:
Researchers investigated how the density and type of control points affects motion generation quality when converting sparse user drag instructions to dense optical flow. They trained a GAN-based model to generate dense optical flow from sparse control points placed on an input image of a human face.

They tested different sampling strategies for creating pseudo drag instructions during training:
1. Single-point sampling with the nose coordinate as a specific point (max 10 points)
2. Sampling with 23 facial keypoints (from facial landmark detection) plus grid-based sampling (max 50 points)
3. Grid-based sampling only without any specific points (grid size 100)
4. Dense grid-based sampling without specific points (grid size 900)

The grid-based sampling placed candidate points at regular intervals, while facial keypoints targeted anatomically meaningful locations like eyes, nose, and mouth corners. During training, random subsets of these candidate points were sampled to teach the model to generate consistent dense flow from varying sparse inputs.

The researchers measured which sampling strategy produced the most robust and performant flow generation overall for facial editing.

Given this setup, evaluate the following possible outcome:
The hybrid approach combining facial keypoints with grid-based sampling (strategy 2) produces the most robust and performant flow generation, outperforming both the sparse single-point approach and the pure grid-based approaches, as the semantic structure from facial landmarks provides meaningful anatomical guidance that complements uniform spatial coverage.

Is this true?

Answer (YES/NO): YES